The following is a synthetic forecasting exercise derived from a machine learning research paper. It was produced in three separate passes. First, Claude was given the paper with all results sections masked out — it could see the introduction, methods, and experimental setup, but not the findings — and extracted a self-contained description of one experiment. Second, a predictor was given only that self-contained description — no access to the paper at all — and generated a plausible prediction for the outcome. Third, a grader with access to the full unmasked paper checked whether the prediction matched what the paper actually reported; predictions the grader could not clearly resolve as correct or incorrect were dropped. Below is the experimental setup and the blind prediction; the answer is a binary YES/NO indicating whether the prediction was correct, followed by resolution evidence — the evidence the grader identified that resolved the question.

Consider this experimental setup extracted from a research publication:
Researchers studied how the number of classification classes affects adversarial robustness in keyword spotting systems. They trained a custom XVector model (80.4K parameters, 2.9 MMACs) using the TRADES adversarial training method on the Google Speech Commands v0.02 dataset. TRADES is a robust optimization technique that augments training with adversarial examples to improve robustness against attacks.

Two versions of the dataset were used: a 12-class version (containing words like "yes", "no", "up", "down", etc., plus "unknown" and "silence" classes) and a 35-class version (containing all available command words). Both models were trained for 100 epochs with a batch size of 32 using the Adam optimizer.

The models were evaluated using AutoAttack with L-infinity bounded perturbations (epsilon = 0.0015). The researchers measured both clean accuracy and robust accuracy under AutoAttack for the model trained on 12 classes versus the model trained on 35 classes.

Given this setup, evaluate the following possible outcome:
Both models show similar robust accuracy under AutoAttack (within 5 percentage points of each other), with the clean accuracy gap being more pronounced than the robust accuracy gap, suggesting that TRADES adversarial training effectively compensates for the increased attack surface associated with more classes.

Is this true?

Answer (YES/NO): NO